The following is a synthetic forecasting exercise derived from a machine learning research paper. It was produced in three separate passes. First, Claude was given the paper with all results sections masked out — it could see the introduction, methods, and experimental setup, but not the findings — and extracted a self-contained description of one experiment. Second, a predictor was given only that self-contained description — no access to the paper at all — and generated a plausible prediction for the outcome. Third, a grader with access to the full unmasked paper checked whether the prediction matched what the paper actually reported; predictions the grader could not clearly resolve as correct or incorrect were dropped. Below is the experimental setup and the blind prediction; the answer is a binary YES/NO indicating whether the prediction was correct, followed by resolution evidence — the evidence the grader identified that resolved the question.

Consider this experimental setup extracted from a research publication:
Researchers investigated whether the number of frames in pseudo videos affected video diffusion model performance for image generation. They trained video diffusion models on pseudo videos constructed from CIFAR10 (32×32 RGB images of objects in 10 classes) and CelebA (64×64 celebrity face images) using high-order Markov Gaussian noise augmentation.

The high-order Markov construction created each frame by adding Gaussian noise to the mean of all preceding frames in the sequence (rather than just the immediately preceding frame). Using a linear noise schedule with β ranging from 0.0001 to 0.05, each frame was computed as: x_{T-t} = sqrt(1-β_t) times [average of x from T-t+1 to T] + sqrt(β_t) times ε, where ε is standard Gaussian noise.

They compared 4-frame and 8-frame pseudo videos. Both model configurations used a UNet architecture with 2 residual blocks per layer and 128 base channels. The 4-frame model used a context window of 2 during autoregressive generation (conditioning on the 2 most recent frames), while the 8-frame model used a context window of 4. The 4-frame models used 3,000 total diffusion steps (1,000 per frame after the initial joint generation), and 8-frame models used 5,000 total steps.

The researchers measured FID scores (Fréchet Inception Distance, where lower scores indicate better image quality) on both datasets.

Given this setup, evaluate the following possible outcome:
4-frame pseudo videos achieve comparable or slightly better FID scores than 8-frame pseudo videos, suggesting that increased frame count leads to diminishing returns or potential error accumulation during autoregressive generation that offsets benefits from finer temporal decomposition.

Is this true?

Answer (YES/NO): YES